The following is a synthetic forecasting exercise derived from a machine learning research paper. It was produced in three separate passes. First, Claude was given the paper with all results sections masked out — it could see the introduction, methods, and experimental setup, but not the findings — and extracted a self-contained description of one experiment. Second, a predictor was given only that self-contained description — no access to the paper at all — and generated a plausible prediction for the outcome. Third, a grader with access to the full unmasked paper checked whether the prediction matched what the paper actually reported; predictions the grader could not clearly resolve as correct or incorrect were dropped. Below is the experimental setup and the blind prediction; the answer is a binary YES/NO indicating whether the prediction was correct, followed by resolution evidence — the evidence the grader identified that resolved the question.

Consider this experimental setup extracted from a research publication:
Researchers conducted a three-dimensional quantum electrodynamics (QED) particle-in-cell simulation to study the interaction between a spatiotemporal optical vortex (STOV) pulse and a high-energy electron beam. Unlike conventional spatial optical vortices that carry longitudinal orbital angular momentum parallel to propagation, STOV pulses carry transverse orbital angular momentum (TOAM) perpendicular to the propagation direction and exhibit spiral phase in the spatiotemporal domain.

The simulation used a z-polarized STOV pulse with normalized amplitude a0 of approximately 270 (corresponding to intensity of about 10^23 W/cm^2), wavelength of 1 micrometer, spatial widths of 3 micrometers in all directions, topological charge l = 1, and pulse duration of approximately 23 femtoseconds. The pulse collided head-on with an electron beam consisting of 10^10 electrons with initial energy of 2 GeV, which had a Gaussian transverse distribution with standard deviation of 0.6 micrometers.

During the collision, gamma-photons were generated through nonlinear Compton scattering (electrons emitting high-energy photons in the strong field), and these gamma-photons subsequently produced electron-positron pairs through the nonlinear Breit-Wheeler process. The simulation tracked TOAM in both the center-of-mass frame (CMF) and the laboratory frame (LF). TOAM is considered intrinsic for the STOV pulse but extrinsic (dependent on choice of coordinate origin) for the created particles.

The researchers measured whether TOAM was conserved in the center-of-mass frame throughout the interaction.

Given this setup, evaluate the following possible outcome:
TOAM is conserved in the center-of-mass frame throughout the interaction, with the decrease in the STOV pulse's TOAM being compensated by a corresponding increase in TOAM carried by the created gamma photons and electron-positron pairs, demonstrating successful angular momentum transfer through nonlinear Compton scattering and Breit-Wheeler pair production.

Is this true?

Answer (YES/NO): NO